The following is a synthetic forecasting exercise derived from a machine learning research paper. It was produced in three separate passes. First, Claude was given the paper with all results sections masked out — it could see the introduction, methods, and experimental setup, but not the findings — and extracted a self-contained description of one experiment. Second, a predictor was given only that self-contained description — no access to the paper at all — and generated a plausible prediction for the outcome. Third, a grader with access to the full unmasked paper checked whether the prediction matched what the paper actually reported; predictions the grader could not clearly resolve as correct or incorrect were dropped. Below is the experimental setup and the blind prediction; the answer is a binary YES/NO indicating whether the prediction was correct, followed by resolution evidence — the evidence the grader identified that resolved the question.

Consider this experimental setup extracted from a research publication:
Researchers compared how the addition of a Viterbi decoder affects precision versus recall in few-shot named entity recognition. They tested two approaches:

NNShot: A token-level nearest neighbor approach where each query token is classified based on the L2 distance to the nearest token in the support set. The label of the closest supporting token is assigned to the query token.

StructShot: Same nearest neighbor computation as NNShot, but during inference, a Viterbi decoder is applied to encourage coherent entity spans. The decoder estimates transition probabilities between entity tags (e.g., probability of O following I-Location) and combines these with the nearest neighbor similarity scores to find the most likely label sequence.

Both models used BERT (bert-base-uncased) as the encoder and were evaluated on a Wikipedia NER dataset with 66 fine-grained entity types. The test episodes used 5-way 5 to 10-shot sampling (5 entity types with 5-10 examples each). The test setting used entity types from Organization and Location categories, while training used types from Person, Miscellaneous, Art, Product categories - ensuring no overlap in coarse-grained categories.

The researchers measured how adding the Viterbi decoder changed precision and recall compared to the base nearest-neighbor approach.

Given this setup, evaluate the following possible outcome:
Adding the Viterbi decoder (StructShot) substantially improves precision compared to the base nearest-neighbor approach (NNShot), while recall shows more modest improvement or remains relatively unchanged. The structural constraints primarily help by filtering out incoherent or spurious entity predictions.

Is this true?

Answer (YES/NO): NO